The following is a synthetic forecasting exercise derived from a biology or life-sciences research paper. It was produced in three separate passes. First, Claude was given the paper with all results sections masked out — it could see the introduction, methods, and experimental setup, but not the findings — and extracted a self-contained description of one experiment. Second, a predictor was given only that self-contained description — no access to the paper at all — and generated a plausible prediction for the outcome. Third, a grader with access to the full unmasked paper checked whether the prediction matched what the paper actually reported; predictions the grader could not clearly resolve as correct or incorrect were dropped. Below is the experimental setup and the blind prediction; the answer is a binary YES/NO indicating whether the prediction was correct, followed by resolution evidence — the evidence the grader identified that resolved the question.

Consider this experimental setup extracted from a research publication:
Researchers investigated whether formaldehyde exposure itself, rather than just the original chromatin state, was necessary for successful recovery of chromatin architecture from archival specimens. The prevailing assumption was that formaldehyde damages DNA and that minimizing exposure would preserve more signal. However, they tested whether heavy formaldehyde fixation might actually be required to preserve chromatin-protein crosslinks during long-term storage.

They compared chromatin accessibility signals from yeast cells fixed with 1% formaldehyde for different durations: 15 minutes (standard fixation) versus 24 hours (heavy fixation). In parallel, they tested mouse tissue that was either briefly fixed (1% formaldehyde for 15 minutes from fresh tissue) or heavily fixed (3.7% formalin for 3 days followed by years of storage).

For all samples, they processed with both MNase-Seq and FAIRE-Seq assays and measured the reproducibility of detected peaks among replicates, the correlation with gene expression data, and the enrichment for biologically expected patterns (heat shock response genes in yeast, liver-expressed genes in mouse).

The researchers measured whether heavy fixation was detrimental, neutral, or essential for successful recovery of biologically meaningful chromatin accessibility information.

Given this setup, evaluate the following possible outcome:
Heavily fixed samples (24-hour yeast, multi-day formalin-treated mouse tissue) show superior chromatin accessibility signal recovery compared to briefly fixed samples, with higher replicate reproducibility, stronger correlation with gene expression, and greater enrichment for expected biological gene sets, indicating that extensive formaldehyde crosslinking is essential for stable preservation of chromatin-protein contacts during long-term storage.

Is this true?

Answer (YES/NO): NO